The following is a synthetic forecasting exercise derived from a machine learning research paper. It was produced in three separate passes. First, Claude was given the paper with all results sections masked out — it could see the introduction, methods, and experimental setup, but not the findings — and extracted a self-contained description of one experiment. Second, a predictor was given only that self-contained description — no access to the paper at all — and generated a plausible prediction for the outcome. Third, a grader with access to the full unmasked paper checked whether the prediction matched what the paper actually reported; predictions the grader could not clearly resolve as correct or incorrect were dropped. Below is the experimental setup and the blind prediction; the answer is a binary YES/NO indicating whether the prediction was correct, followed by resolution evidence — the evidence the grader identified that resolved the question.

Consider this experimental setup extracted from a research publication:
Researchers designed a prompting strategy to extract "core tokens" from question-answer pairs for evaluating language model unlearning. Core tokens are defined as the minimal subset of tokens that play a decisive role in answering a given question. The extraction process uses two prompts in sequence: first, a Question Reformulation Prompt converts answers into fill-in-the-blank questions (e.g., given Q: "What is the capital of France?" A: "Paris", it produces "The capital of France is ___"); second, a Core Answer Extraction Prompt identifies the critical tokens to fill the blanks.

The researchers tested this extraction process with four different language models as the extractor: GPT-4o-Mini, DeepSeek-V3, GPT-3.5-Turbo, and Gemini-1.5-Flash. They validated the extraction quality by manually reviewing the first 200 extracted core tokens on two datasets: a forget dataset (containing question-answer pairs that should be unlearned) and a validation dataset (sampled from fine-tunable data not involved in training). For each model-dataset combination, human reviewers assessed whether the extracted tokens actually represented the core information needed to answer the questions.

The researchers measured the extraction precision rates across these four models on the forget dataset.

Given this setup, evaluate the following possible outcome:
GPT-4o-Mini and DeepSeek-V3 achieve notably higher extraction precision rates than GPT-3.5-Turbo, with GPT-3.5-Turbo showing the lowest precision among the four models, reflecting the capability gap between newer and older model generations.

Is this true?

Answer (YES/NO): NO